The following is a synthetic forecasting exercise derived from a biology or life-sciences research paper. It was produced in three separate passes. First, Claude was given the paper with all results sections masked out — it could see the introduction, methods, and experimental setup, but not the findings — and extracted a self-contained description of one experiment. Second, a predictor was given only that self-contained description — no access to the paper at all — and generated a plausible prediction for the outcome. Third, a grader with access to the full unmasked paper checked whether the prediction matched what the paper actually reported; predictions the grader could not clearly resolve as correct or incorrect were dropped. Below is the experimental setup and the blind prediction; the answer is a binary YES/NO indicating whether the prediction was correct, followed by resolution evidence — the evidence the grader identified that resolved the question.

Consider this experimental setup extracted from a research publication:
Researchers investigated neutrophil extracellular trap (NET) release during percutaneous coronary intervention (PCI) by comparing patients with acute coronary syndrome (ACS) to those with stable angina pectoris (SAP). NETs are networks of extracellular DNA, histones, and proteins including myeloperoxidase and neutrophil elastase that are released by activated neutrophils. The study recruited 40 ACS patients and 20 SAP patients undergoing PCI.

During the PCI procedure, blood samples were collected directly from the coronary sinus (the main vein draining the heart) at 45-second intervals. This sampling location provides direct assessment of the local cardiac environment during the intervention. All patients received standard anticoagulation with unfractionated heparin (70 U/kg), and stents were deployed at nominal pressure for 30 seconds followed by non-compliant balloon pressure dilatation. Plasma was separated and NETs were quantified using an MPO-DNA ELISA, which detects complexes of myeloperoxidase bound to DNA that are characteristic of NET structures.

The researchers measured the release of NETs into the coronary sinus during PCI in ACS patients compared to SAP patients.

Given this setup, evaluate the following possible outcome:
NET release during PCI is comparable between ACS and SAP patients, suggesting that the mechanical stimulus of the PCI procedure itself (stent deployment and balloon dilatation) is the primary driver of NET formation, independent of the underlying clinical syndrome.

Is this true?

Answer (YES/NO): NO